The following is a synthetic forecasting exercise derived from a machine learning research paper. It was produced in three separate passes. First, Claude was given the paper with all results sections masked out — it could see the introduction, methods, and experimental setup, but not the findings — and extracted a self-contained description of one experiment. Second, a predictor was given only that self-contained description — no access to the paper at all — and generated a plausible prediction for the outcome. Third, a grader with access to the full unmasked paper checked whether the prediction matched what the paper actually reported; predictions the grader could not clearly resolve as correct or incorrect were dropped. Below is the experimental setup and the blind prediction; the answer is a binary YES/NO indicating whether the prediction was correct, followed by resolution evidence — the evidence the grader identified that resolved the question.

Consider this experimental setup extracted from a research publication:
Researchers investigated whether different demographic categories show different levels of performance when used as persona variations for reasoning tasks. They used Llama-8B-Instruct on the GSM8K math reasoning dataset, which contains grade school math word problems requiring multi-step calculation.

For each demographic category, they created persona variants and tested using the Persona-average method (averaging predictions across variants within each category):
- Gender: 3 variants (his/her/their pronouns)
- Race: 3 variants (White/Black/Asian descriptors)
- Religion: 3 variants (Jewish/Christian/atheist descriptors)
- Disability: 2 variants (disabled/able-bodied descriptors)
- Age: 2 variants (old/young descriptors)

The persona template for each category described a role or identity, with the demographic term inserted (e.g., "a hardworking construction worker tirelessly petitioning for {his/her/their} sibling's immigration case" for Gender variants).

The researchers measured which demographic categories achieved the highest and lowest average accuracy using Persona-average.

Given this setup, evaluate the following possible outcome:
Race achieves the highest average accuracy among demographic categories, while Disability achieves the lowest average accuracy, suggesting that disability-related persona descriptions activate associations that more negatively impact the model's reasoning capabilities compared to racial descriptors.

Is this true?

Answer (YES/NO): NO